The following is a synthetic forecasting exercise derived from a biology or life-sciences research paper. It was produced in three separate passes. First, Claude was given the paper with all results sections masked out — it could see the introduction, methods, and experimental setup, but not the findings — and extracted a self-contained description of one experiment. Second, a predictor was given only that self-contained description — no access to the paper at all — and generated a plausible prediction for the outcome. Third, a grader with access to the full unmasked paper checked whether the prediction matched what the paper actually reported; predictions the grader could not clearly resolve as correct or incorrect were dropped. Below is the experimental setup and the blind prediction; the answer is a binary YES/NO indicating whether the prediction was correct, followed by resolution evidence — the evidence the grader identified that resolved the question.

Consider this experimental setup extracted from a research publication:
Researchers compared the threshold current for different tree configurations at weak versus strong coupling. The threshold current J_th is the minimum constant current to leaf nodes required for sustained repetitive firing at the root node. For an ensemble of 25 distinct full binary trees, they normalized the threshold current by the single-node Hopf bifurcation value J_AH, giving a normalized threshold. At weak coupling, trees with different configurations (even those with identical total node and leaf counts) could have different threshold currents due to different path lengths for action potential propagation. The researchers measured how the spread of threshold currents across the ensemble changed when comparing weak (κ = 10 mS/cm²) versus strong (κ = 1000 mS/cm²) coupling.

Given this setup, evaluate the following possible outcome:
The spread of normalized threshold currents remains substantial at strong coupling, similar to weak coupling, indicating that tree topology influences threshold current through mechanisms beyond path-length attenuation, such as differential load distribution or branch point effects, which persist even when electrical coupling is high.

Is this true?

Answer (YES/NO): NO